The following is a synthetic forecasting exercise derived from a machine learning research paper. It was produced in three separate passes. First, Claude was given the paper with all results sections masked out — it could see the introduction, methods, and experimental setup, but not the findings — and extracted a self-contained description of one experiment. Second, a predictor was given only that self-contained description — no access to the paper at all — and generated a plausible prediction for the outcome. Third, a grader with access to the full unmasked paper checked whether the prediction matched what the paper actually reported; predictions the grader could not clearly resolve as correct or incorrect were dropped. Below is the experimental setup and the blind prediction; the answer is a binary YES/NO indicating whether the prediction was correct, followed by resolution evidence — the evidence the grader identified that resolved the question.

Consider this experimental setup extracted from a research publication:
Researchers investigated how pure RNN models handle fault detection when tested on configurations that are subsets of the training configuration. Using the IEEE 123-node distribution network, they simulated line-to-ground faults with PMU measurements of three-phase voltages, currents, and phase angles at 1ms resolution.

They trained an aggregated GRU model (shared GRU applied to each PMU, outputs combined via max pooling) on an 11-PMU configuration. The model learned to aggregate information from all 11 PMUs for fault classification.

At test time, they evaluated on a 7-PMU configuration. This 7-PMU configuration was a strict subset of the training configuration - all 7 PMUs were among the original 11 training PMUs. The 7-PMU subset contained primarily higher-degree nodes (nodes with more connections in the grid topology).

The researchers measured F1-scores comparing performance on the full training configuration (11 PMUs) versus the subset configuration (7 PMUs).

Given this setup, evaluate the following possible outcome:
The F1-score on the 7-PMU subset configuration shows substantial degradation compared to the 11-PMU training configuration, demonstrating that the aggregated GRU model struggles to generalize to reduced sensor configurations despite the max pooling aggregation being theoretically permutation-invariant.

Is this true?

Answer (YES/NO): NO